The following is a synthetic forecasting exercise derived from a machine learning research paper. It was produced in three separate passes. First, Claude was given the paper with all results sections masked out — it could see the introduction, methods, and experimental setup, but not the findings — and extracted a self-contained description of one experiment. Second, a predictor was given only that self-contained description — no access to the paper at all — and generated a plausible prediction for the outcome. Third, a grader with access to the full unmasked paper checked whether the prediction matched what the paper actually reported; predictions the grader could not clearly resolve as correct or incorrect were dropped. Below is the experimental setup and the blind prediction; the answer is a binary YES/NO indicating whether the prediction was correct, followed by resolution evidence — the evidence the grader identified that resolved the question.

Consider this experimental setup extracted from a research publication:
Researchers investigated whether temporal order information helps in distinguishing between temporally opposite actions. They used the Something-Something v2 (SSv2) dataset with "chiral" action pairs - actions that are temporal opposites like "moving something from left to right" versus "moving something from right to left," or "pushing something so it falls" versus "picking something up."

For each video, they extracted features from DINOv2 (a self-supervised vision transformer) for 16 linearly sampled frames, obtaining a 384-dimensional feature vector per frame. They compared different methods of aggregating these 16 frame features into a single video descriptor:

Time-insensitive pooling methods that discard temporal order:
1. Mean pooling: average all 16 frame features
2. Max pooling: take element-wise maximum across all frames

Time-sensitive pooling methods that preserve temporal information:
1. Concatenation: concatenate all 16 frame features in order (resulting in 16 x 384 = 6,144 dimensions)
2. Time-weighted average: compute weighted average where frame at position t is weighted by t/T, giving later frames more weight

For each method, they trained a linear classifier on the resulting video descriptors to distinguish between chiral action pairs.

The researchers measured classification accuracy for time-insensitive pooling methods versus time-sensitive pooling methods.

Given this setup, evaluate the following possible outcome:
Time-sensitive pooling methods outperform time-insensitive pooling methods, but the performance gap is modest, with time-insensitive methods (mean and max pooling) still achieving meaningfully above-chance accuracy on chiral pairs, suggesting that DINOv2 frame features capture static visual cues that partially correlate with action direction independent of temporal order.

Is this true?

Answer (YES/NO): NO